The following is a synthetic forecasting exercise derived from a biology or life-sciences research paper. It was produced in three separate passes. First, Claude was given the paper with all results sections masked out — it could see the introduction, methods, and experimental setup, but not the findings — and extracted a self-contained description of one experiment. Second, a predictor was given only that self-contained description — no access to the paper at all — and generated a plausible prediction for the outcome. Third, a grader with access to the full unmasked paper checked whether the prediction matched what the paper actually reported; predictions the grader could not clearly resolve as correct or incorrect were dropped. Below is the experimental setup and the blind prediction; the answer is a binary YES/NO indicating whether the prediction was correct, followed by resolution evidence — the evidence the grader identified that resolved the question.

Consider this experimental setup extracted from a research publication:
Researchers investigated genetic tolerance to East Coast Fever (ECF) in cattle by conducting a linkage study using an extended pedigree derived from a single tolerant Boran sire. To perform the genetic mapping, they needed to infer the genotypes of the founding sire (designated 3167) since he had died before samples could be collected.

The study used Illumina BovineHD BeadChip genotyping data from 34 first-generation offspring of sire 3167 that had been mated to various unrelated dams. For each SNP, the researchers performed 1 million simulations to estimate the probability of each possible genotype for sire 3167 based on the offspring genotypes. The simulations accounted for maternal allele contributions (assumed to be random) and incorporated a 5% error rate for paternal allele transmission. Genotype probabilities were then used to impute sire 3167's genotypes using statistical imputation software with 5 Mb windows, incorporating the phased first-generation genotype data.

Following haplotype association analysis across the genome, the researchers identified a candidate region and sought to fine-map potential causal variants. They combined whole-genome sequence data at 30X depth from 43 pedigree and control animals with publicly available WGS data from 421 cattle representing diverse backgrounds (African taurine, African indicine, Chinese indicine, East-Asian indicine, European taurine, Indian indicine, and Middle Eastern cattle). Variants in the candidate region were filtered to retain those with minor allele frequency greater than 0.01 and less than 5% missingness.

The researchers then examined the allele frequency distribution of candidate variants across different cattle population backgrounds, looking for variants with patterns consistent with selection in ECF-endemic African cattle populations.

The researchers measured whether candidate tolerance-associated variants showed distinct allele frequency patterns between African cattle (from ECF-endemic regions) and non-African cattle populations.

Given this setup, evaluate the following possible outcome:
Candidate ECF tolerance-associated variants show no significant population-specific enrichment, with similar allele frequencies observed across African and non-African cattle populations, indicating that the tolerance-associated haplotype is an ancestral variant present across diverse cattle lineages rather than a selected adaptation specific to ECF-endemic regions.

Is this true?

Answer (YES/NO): NO